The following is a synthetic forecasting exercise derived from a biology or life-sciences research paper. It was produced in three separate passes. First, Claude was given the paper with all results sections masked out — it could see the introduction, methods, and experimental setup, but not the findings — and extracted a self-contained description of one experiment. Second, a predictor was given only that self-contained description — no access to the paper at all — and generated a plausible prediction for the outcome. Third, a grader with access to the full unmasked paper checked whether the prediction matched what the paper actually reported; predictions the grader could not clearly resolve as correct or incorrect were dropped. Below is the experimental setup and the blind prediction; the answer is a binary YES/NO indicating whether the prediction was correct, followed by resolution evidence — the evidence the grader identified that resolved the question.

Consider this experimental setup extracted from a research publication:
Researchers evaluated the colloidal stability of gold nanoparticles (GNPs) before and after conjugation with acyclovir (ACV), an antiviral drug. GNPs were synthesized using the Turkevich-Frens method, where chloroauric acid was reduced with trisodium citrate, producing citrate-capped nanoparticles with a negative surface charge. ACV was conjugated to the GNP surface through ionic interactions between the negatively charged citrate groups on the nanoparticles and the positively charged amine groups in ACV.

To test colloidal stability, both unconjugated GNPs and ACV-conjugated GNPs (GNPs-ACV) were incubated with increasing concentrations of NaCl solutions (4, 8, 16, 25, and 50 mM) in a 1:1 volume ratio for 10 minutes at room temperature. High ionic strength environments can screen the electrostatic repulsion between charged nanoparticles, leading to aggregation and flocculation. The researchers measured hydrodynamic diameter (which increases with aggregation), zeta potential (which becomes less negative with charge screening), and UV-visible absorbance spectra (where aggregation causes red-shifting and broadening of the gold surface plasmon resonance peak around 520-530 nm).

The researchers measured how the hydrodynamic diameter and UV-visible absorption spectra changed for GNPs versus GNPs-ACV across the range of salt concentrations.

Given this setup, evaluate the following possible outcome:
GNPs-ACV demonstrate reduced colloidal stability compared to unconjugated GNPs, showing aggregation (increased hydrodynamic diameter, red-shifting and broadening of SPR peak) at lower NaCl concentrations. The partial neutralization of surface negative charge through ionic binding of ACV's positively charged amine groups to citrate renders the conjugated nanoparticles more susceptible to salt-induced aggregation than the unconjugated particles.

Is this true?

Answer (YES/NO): YES